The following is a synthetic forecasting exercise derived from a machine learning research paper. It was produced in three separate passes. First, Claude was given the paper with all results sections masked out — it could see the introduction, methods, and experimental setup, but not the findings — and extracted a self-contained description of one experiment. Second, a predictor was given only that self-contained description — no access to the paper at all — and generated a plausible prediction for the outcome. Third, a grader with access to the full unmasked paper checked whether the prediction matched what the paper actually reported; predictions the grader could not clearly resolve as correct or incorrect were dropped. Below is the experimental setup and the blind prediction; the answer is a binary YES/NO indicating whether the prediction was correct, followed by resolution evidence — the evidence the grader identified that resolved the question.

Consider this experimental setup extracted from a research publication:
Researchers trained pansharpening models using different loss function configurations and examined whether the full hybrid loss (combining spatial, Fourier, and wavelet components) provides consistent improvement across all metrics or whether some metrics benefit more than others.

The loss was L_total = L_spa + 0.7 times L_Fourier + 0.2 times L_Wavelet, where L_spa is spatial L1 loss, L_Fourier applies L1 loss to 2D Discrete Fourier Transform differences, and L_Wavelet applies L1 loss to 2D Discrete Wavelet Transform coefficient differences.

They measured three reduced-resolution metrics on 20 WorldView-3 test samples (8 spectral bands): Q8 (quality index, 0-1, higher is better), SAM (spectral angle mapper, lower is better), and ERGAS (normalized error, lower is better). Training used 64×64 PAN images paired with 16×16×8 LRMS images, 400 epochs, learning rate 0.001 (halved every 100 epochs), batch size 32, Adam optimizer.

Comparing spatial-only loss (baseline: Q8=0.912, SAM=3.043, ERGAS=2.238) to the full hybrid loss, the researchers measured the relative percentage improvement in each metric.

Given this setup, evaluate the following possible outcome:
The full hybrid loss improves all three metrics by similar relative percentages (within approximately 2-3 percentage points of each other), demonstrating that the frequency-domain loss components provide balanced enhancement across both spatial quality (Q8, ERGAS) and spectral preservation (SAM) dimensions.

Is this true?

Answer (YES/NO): NO